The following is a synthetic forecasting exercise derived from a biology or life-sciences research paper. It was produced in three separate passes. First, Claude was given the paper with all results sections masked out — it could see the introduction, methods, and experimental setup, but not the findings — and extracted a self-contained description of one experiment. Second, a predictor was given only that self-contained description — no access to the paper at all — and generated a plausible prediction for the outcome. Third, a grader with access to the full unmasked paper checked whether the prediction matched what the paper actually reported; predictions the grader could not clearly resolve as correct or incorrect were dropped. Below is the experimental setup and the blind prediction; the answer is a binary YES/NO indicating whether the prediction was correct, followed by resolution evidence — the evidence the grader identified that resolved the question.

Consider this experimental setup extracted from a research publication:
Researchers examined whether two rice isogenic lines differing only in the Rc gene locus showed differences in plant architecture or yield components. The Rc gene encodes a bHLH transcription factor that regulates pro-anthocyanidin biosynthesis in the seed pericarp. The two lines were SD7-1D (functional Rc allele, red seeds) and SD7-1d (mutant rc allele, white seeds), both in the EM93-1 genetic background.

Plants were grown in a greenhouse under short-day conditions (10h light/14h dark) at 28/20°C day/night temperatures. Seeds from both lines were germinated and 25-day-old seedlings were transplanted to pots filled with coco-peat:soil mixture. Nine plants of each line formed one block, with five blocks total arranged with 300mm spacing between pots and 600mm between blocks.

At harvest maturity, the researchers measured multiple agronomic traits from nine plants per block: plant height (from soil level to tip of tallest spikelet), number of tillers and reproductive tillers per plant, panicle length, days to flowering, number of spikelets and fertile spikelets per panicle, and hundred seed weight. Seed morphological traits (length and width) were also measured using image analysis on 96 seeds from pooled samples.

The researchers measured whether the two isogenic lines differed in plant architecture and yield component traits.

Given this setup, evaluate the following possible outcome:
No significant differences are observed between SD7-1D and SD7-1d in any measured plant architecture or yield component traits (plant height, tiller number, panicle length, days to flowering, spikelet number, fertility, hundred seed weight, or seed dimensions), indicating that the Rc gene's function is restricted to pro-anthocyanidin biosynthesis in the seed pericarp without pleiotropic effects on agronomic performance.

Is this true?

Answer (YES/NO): YES